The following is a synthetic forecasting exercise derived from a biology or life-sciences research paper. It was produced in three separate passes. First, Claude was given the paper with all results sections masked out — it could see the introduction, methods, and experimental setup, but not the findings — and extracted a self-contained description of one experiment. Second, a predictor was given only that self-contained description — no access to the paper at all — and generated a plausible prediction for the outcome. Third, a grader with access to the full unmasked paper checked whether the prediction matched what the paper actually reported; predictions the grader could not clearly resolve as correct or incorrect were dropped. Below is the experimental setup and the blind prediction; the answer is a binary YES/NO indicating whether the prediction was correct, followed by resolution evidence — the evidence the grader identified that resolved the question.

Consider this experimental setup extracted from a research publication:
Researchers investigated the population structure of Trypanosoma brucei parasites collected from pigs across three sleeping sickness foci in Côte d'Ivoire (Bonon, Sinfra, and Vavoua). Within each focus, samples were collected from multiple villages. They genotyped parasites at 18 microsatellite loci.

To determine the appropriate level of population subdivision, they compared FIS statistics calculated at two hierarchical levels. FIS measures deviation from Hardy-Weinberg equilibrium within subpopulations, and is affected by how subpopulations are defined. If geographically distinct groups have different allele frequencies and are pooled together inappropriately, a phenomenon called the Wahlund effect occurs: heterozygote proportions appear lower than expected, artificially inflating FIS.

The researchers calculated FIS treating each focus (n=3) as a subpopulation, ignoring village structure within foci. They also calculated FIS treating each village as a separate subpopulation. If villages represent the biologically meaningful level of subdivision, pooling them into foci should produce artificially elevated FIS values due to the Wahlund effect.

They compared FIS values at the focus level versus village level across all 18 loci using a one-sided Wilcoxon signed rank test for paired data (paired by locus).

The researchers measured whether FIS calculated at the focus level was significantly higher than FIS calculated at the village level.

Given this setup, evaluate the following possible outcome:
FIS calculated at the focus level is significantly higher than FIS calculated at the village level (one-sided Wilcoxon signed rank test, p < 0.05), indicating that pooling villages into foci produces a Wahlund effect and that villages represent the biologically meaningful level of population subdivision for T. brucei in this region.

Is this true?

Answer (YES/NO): YES